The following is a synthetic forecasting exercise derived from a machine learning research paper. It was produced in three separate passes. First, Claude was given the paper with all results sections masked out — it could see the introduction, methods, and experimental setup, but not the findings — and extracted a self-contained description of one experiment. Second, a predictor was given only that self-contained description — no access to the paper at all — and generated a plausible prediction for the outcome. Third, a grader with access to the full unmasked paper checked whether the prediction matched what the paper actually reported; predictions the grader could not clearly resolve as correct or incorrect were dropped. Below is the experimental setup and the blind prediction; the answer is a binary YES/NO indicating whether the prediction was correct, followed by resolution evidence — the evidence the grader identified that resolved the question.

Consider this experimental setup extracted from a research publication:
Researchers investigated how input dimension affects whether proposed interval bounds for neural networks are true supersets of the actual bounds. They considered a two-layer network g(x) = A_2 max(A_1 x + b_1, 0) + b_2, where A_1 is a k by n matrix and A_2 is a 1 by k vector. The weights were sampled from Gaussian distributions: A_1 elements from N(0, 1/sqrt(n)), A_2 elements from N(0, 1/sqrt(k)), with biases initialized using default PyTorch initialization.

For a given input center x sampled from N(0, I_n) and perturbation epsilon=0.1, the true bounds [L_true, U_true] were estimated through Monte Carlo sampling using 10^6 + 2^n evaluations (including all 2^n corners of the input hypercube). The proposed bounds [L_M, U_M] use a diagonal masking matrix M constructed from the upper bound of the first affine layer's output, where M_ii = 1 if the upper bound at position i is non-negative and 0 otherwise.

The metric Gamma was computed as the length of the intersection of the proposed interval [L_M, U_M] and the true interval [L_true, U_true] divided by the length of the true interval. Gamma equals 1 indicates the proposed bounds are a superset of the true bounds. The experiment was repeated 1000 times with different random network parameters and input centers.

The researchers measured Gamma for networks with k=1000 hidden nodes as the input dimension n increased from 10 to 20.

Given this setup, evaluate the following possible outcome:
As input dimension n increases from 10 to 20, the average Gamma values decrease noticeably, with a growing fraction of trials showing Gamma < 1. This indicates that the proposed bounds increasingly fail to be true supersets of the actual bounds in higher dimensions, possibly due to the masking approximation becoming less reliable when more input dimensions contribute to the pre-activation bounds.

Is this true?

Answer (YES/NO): NO